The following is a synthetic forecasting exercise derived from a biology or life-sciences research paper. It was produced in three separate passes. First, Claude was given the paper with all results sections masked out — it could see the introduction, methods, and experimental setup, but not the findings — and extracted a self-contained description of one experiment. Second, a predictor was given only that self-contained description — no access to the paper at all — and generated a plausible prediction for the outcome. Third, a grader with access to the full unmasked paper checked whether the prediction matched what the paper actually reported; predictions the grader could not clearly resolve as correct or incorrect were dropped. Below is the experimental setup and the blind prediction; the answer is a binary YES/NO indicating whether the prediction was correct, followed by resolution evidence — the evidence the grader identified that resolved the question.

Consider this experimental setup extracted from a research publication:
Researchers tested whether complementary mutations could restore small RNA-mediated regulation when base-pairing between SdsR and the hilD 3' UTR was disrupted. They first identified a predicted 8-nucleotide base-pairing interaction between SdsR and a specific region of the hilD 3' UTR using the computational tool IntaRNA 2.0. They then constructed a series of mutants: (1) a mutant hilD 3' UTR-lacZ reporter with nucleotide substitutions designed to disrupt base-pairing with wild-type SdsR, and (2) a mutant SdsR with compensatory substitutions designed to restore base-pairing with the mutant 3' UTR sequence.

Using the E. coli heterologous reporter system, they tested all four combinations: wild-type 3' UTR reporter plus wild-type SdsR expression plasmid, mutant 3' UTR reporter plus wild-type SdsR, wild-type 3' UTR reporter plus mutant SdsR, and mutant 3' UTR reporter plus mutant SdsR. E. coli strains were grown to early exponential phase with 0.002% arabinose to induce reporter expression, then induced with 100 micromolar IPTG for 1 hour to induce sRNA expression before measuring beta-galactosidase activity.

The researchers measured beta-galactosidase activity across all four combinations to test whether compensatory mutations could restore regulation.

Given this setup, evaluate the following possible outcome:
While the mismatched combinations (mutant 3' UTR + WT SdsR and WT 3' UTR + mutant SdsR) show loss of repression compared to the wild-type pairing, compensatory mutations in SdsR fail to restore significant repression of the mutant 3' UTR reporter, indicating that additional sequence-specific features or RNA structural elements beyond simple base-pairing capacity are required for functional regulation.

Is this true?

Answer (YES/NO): NO